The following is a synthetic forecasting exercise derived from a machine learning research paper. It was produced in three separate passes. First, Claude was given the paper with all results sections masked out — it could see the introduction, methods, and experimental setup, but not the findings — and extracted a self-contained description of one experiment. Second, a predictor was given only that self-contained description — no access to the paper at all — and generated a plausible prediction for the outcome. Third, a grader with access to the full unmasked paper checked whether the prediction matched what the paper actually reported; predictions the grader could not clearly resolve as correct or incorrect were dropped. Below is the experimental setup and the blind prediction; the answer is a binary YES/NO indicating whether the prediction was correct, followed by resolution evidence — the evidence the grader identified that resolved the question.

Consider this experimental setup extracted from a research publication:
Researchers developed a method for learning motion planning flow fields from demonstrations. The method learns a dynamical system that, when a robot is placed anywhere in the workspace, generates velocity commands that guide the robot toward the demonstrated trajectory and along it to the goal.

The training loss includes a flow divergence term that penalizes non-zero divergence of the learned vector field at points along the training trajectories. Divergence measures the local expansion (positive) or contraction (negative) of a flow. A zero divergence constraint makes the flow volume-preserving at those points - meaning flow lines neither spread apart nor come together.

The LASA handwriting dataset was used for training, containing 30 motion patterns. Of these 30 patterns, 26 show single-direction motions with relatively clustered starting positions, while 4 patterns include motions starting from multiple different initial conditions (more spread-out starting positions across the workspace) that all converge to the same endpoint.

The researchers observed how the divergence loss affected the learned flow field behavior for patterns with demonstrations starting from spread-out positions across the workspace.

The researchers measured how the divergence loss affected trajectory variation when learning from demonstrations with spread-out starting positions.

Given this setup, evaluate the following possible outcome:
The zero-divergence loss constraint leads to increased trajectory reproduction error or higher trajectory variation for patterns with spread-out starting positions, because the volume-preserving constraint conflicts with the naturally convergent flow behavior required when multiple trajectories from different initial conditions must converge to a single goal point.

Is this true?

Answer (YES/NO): NO